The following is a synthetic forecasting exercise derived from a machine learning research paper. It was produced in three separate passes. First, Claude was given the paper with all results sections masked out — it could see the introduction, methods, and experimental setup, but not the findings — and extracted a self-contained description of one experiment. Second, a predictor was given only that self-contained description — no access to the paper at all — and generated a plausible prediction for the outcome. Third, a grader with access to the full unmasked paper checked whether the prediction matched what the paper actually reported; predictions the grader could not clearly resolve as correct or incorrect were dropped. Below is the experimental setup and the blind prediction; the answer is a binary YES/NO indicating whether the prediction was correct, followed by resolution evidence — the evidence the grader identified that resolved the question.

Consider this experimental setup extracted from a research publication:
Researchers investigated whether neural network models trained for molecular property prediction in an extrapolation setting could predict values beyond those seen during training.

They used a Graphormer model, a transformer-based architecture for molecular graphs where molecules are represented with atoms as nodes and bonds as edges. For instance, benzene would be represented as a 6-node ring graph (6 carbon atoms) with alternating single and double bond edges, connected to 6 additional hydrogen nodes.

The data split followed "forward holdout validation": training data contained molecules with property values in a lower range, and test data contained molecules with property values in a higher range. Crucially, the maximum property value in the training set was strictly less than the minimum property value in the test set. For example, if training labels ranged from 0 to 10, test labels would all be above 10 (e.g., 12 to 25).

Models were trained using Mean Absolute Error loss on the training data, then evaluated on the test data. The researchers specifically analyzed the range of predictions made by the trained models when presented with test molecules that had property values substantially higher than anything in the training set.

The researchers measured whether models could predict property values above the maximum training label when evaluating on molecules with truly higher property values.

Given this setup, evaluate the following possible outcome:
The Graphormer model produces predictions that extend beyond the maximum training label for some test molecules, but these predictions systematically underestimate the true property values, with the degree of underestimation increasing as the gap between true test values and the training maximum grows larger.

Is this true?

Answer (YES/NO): NO